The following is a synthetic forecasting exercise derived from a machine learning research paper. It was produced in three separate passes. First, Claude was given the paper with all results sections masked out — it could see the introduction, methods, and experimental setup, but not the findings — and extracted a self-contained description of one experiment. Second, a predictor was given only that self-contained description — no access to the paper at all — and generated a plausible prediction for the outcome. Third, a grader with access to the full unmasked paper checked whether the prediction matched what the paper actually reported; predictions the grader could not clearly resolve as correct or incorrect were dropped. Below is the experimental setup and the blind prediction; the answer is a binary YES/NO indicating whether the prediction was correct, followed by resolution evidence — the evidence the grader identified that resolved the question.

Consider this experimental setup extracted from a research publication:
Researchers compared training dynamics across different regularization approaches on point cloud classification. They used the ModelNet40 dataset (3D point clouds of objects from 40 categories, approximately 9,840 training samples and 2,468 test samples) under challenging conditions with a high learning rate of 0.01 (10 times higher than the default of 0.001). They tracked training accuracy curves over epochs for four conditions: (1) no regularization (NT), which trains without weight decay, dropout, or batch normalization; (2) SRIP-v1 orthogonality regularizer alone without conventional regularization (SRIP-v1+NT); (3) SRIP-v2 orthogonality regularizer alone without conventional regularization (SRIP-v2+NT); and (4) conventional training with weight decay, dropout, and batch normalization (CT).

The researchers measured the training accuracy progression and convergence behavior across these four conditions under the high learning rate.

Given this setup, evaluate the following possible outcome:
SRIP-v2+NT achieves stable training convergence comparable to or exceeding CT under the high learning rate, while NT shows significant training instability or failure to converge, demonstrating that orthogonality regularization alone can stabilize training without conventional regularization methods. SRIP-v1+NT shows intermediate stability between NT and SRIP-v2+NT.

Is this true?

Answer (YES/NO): NO